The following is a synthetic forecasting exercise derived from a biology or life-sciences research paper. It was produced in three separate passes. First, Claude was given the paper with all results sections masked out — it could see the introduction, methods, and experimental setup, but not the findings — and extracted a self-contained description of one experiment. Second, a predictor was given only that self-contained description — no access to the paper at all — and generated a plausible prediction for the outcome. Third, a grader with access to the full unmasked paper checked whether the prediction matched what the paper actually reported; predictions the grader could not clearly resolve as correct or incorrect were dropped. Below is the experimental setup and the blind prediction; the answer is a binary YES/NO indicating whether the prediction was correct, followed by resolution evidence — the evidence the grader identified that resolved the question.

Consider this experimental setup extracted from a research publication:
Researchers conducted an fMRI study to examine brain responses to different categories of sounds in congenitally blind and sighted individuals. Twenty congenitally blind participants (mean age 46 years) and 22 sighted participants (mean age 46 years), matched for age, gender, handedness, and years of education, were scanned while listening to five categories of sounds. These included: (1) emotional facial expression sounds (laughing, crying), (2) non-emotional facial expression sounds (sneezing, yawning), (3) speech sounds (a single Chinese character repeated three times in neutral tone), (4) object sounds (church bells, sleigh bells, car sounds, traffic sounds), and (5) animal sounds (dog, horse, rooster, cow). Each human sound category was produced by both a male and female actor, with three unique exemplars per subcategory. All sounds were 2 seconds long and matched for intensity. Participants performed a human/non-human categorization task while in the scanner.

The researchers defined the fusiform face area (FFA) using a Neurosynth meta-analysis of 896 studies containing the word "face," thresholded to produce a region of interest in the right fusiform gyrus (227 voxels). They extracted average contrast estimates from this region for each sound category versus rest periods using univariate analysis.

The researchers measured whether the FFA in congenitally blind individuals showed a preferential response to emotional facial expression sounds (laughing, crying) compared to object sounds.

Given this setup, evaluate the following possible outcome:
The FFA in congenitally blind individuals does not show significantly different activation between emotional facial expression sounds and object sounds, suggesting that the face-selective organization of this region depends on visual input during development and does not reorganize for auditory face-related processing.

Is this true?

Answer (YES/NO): NO